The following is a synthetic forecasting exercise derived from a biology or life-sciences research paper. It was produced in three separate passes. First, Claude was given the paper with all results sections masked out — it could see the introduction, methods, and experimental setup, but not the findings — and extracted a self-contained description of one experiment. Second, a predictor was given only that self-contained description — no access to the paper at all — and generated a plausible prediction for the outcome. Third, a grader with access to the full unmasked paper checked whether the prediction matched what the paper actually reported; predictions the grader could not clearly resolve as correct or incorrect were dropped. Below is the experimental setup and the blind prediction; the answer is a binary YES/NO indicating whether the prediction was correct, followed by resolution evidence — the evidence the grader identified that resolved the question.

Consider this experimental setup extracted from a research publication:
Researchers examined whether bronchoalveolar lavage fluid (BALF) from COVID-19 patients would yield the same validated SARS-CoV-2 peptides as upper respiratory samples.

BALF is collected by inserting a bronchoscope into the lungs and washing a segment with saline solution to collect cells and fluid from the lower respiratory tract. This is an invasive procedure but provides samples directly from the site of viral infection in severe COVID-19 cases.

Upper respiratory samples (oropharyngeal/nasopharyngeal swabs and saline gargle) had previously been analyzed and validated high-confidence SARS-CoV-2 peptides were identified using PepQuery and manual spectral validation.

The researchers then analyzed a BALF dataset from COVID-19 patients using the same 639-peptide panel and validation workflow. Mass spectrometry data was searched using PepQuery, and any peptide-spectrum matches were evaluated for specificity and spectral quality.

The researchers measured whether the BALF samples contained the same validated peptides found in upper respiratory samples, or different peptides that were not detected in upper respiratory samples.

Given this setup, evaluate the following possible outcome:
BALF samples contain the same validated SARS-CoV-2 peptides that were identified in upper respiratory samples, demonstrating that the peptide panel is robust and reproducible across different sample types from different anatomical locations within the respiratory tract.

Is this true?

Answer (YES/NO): NO